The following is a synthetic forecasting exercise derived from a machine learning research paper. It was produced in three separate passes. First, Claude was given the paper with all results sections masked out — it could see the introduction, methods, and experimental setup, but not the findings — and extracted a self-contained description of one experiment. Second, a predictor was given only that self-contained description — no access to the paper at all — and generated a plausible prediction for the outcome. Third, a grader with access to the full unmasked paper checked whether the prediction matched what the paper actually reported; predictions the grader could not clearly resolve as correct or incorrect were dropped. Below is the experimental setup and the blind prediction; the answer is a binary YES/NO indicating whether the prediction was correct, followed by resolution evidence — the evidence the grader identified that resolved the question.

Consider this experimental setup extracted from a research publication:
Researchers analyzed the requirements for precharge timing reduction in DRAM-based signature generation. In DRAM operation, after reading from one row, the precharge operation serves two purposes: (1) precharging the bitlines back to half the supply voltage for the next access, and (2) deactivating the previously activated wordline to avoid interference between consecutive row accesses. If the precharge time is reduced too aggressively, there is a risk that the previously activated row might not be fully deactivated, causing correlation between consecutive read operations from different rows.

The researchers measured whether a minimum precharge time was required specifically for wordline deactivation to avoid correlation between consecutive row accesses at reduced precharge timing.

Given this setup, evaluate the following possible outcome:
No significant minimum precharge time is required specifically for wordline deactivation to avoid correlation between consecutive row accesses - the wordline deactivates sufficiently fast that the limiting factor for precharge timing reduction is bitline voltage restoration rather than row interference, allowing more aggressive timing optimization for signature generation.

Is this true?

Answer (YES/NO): NO